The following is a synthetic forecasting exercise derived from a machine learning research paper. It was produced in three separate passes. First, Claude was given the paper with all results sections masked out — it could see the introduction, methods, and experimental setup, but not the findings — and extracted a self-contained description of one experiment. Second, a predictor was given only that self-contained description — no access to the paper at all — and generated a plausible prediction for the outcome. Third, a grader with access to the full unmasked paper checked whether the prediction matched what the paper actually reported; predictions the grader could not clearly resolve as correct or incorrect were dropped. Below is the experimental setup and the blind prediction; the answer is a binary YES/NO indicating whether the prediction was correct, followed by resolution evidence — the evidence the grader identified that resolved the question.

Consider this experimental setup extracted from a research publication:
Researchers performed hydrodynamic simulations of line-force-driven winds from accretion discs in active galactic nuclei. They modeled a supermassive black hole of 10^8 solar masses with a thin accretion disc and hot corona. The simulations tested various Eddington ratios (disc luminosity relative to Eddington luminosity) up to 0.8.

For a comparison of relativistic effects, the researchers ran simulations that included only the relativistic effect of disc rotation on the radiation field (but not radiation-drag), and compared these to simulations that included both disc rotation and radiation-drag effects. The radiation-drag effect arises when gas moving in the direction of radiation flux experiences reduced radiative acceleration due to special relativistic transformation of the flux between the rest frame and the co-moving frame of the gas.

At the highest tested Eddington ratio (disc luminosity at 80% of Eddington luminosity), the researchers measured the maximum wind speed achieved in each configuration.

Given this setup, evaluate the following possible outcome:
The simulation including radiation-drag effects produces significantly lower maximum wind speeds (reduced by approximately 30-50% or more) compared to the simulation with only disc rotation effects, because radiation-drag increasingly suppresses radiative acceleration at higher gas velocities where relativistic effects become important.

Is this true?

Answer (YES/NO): YES